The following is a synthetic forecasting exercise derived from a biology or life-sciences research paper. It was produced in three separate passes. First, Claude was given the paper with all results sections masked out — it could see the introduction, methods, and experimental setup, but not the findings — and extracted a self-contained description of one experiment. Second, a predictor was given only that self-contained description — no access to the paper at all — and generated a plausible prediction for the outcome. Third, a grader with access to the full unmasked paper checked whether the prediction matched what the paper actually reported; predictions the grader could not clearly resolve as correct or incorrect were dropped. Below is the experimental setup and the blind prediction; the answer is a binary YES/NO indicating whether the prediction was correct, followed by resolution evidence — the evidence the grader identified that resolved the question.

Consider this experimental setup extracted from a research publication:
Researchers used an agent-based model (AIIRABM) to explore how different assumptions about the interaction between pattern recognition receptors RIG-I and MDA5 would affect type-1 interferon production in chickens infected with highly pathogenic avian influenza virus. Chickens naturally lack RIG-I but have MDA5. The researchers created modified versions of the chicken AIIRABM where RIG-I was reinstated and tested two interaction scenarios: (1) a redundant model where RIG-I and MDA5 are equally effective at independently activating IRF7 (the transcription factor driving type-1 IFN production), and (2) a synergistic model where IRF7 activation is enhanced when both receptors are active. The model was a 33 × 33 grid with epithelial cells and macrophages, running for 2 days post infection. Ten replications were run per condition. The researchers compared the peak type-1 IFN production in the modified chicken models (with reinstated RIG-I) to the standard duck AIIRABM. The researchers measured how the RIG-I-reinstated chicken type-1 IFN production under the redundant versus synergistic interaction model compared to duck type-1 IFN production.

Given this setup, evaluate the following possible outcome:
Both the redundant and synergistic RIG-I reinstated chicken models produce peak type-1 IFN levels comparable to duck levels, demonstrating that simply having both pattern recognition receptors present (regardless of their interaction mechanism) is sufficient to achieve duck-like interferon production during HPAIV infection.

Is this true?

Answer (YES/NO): NO